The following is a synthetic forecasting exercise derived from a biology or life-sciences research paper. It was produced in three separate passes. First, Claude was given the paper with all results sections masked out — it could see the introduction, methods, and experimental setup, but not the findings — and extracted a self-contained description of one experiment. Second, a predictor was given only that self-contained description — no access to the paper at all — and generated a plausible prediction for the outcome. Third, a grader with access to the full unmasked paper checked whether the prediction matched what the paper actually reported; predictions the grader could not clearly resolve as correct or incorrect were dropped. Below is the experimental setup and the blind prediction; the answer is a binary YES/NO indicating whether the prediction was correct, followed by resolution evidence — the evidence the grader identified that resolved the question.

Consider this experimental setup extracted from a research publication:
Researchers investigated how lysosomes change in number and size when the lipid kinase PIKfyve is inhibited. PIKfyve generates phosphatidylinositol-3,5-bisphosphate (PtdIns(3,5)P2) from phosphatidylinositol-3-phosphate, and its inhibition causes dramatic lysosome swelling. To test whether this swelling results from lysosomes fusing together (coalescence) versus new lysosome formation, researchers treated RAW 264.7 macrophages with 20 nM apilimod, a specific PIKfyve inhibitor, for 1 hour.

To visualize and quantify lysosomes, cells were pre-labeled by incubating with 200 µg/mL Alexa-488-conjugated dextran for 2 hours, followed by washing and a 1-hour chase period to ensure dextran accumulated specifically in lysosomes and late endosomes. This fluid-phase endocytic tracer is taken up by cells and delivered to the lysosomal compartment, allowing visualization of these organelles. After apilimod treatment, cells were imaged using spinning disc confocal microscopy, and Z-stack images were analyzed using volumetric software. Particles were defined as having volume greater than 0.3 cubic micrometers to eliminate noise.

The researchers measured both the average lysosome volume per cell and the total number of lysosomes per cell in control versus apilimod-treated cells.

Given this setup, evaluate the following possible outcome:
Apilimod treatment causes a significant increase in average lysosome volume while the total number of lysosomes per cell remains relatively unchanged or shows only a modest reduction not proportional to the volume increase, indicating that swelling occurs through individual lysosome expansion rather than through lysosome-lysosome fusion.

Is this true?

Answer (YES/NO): NO